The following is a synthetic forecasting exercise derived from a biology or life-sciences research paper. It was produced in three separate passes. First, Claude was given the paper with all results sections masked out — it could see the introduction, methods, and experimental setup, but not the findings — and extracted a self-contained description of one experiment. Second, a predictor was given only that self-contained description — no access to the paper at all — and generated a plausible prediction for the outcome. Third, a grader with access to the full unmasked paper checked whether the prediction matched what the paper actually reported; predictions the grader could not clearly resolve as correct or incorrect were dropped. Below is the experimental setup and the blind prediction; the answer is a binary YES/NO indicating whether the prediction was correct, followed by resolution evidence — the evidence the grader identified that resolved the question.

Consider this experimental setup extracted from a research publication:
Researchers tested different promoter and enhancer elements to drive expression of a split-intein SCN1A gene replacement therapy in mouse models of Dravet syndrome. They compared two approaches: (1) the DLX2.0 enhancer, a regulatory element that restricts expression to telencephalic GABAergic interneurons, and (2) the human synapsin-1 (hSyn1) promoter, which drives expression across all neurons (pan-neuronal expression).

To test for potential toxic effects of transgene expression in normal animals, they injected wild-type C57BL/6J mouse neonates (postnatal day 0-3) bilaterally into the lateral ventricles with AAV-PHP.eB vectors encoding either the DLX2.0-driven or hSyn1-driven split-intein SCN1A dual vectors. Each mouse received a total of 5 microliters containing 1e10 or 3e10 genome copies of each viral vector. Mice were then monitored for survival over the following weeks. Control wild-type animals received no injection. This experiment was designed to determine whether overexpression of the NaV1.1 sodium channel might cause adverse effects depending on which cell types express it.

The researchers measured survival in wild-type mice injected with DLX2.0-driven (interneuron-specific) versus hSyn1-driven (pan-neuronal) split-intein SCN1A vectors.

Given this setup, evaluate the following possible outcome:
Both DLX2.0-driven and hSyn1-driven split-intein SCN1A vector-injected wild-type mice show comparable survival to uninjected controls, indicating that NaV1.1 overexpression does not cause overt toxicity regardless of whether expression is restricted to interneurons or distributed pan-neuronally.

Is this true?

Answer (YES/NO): NO